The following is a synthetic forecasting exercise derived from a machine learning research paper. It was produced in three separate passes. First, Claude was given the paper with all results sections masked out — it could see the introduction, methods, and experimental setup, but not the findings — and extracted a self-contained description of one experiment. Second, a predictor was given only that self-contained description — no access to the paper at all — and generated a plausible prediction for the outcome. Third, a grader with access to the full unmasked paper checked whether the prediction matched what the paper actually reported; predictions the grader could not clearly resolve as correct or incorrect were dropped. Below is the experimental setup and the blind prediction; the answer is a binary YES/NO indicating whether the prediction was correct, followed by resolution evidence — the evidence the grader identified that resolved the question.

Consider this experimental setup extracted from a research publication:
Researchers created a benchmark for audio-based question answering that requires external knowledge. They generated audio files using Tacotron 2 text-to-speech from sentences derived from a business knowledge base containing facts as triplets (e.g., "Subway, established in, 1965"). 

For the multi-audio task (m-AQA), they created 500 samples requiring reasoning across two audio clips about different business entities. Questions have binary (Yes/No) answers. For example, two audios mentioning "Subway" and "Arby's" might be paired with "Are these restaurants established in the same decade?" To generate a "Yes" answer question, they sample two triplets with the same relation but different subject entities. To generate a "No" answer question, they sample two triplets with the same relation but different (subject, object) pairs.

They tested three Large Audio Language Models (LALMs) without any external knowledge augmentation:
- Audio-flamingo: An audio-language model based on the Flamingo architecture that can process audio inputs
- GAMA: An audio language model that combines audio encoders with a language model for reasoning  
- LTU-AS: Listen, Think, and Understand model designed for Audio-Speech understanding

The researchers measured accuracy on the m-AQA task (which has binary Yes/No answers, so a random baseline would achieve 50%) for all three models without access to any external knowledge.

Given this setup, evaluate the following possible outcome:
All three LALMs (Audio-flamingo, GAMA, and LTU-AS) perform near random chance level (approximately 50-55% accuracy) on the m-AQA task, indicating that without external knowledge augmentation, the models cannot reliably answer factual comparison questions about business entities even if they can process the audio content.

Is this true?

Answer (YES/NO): NO